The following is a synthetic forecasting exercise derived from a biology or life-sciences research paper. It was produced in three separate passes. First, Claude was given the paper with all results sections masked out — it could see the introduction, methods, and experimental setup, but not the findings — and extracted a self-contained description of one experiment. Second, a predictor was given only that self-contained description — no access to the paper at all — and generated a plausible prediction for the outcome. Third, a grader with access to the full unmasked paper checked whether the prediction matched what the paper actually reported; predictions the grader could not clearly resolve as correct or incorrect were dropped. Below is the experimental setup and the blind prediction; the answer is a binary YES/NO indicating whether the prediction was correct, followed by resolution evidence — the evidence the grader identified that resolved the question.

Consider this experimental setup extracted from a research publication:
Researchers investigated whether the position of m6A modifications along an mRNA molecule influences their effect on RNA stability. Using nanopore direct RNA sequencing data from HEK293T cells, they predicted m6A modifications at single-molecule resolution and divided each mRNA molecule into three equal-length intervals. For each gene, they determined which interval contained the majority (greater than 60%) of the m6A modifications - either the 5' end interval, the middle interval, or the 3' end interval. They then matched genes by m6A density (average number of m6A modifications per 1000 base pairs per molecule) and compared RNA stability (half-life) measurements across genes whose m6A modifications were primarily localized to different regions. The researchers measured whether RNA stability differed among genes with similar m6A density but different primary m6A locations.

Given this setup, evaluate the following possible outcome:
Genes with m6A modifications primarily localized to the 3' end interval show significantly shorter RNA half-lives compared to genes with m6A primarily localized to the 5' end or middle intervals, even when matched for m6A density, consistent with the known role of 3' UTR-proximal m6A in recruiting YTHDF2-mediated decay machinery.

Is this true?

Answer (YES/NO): NO